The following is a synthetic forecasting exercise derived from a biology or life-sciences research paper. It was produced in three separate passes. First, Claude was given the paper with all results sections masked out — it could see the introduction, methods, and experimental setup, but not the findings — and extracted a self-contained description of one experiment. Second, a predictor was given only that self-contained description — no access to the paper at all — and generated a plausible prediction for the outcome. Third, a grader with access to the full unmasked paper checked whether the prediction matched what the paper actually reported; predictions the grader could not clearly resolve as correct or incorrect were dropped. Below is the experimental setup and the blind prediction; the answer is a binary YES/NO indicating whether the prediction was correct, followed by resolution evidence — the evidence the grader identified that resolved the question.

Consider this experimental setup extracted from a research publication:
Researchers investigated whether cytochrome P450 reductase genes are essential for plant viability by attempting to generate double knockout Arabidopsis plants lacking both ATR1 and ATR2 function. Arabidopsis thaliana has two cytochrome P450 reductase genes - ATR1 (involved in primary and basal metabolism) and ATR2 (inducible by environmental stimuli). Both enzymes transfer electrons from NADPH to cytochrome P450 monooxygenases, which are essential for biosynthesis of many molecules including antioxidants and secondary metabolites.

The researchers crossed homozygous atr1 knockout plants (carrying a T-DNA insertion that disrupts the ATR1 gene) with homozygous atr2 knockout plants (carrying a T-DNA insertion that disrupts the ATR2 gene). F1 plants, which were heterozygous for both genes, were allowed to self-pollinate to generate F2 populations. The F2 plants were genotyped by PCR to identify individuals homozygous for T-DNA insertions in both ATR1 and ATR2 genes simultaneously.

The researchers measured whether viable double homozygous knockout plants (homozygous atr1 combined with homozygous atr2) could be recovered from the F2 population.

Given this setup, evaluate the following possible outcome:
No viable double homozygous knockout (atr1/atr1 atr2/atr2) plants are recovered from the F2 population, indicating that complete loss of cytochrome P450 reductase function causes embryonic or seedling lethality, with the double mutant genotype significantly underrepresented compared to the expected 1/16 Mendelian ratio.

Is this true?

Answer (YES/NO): NO